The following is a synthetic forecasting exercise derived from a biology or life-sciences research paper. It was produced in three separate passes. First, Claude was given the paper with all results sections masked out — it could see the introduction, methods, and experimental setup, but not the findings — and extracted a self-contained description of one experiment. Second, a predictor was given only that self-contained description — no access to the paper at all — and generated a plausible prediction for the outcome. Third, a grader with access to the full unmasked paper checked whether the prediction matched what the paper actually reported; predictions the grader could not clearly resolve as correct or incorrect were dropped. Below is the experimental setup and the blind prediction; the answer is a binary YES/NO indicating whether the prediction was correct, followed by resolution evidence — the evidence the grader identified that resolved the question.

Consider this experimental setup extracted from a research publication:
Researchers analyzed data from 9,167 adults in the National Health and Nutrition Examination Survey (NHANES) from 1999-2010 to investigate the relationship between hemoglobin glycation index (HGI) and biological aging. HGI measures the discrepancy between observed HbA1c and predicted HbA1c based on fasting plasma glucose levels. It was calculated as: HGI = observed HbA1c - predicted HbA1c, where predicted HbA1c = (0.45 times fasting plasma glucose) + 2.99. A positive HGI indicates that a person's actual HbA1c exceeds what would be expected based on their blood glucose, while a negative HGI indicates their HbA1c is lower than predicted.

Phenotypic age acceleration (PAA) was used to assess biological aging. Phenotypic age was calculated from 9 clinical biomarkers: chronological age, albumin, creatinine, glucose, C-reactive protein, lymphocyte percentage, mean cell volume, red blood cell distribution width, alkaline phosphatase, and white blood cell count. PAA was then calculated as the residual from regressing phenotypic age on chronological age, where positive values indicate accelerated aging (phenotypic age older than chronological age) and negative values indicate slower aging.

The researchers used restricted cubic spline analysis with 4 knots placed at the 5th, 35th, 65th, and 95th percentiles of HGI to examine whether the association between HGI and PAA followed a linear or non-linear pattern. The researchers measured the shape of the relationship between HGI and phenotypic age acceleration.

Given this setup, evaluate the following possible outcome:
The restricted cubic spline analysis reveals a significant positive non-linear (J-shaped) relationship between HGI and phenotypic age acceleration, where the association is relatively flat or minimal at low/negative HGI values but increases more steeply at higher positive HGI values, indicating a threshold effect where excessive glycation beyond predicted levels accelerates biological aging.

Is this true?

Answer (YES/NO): NO